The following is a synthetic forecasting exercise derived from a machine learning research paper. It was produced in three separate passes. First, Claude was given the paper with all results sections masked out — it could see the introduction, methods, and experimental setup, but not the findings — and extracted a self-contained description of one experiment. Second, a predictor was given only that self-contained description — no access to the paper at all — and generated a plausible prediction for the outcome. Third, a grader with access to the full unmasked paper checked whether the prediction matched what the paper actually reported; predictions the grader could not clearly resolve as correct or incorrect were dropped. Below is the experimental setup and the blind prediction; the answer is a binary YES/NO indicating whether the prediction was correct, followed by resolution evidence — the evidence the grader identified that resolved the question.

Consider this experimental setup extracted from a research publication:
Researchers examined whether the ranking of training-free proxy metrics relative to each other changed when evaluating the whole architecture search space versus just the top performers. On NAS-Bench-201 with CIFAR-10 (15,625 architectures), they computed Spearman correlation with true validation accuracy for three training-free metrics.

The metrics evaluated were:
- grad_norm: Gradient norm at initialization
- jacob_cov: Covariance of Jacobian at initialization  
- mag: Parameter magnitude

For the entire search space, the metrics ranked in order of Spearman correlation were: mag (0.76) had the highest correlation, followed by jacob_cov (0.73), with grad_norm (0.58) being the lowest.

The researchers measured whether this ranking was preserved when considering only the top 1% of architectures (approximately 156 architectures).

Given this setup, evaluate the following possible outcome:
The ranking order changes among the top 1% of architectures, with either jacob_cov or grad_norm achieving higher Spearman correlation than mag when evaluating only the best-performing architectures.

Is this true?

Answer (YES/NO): YES